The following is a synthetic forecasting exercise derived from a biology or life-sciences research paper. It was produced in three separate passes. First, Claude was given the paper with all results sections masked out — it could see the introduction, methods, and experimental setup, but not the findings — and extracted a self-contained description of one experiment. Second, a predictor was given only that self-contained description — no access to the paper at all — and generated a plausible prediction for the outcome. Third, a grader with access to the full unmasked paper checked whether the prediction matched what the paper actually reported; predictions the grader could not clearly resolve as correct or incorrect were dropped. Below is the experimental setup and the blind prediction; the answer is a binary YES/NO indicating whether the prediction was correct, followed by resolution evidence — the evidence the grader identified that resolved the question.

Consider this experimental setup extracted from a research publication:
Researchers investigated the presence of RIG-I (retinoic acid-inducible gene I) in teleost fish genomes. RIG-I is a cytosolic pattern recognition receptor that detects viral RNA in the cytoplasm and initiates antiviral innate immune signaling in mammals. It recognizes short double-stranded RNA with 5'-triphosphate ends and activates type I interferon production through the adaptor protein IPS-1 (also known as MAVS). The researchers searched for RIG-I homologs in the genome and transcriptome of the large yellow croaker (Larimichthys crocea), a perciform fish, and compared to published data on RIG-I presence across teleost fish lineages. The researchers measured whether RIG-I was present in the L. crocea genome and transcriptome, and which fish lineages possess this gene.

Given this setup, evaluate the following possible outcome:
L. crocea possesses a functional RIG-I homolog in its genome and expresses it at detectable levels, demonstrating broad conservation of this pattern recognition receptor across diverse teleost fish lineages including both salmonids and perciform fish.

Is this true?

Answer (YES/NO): NO